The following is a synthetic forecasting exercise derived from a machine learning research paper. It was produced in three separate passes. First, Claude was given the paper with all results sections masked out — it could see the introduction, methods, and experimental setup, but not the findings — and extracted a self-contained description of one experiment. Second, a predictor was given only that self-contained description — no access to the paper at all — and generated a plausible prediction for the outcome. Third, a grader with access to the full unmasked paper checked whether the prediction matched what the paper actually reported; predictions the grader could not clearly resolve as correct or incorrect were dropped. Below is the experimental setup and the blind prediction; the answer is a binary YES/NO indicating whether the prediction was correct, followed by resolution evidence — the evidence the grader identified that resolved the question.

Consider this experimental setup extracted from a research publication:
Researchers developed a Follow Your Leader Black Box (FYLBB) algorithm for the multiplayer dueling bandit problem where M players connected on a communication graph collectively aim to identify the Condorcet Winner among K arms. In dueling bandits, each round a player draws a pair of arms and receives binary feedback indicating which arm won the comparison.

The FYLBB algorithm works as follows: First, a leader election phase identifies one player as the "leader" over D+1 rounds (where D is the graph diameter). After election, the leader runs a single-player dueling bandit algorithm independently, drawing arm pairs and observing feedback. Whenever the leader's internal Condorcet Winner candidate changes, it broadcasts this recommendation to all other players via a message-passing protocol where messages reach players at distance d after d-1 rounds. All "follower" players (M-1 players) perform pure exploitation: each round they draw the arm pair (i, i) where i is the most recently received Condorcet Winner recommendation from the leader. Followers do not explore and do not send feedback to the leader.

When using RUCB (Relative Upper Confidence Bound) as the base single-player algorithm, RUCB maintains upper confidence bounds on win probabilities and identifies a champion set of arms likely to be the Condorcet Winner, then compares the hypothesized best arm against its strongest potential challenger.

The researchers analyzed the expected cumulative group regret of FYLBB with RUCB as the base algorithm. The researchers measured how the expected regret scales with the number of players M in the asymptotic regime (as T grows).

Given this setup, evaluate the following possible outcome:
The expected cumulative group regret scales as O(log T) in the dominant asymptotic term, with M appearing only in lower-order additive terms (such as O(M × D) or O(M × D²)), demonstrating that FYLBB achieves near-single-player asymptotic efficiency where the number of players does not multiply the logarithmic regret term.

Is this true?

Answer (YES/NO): YES